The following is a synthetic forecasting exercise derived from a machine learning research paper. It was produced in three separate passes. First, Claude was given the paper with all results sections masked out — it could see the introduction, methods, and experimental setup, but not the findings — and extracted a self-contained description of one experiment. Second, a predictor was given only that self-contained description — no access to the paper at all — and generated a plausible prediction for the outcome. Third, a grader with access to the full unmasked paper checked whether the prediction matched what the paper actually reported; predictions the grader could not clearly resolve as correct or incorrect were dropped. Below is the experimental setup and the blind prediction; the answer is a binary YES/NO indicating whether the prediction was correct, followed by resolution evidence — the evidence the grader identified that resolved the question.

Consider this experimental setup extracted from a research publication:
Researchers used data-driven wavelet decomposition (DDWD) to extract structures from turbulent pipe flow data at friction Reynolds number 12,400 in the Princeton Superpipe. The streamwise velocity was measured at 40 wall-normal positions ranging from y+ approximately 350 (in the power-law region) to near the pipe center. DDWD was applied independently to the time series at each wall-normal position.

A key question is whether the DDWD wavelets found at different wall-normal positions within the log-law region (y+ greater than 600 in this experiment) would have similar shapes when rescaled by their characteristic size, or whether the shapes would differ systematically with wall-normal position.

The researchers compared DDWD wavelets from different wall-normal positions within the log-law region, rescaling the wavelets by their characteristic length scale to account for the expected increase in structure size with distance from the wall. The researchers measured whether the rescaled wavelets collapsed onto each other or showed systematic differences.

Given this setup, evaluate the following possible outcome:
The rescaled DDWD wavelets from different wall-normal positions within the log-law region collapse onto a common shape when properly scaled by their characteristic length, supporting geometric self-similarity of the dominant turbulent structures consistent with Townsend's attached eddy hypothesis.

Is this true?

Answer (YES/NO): YES